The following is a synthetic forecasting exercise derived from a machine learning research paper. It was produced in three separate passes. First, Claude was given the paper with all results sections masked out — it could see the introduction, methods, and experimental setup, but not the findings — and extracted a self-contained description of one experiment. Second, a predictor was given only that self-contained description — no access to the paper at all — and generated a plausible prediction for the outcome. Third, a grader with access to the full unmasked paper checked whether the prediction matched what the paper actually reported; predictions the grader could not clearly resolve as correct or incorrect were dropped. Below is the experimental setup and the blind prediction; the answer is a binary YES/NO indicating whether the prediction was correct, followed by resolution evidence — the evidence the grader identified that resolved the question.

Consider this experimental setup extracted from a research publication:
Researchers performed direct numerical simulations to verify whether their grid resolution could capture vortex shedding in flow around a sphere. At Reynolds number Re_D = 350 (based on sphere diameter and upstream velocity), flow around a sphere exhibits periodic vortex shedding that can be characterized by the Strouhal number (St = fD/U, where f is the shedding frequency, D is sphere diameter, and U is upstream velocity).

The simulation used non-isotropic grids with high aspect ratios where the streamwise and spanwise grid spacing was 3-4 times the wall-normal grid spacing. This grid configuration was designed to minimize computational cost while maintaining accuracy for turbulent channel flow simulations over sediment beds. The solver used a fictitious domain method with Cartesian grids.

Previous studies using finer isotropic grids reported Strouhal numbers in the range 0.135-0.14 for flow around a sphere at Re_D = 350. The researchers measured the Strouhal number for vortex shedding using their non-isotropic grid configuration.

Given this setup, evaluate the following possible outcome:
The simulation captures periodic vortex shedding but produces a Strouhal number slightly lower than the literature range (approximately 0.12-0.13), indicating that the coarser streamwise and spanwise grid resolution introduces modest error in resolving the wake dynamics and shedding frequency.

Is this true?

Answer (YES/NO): NO